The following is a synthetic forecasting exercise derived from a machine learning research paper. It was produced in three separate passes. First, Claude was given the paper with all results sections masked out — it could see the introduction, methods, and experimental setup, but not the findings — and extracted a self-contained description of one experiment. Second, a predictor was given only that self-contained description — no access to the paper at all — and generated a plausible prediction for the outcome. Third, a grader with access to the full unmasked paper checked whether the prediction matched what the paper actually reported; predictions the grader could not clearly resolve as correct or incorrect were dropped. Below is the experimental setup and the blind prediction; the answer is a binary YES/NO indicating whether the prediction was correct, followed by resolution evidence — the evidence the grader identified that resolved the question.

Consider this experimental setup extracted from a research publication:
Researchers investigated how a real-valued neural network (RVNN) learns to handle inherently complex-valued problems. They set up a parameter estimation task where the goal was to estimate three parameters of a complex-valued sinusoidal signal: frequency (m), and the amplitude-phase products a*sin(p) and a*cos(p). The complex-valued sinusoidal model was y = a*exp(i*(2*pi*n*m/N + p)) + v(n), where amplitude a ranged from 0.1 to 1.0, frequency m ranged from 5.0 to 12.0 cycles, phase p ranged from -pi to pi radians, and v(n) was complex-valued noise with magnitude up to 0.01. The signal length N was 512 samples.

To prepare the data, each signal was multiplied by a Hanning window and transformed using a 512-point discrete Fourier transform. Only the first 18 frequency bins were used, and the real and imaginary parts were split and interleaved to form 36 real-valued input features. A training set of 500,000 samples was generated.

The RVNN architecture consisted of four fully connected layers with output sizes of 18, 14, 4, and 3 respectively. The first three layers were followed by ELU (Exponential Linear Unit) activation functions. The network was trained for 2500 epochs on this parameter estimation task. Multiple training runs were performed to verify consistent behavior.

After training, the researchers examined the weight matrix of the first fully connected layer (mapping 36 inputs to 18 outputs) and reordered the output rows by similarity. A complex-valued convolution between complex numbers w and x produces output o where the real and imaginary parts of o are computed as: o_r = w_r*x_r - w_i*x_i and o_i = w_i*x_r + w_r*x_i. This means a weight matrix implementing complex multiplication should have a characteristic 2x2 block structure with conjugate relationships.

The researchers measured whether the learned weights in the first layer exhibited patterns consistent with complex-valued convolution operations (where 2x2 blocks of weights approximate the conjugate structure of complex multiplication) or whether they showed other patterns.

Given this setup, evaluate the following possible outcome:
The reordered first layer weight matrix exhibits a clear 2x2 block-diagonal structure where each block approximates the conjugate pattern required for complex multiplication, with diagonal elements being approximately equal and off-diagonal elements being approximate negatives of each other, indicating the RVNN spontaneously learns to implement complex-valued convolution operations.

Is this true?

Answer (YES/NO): NO